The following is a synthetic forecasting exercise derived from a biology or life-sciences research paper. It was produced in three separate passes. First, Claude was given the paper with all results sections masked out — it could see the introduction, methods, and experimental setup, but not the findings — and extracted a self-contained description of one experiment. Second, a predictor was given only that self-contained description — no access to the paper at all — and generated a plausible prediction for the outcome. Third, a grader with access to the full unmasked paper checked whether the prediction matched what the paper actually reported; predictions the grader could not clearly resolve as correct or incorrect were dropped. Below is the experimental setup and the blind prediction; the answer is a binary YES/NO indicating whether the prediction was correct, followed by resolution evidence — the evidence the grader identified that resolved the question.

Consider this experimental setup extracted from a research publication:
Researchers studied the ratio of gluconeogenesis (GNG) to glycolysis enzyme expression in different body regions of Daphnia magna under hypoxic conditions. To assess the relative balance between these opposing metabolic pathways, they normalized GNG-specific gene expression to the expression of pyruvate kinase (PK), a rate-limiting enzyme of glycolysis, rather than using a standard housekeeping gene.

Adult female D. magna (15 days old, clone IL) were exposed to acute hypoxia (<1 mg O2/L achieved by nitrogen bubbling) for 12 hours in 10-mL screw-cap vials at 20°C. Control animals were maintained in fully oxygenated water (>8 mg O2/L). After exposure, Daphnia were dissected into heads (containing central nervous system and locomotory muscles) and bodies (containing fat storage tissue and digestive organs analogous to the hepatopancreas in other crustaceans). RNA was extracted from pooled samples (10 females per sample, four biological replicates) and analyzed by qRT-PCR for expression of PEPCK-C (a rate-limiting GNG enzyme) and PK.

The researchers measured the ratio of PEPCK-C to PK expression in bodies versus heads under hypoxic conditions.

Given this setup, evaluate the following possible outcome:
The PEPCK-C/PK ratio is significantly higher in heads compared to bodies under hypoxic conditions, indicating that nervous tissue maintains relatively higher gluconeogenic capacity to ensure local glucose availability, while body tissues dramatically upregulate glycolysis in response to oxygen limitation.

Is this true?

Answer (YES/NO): NO